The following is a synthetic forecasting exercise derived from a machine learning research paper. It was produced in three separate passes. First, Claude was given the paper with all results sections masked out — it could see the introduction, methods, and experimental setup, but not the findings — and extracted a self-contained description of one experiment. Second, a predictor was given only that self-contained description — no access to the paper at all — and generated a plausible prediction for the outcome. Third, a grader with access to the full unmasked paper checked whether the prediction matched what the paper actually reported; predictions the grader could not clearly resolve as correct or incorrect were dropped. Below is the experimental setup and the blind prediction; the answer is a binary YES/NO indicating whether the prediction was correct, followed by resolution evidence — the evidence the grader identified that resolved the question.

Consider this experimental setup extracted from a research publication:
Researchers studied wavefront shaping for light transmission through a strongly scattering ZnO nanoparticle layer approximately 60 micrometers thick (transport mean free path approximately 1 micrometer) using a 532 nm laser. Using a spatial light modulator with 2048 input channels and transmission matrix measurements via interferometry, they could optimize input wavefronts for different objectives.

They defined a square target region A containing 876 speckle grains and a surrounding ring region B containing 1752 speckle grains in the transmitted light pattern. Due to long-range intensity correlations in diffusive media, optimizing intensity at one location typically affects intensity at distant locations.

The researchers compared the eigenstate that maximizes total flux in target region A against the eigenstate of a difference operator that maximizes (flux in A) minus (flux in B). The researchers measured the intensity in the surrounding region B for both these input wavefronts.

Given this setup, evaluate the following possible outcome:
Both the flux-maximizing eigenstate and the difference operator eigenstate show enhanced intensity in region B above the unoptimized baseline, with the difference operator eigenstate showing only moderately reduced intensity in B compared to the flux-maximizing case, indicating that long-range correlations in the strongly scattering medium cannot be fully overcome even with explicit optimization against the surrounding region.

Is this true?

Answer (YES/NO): NO